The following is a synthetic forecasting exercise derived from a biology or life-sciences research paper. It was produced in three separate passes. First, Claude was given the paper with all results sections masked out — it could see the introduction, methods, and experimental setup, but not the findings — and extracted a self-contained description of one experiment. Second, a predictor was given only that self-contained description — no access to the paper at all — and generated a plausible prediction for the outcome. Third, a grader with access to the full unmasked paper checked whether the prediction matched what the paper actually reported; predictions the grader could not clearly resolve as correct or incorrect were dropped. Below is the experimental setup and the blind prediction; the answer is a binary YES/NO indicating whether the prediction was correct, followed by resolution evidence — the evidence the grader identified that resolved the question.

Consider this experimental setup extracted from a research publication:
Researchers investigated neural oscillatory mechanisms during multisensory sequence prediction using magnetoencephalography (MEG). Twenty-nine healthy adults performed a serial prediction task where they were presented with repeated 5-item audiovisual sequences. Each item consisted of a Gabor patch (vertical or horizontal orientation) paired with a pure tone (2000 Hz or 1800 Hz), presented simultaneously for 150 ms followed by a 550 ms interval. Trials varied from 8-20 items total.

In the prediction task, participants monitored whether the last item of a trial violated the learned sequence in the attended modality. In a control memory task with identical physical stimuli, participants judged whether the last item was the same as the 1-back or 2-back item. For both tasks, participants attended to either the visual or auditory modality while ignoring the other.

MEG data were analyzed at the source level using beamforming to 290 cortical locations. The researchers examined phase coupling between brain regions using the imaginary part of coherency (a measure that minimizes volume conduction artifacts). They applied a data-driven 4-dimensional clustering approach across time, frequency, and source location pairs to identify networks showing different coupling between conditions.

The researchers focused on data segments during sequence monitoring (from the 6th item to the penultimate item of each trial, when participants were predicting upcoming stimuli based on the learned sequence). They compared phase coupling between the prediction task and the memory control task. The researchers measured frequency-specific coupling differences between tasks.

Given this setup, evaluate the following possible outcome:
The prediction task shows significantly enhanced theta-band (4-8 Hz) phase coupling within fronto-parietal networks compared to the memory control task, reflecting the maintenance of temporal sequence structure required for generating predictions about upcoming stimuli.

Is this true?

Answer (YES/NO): NO